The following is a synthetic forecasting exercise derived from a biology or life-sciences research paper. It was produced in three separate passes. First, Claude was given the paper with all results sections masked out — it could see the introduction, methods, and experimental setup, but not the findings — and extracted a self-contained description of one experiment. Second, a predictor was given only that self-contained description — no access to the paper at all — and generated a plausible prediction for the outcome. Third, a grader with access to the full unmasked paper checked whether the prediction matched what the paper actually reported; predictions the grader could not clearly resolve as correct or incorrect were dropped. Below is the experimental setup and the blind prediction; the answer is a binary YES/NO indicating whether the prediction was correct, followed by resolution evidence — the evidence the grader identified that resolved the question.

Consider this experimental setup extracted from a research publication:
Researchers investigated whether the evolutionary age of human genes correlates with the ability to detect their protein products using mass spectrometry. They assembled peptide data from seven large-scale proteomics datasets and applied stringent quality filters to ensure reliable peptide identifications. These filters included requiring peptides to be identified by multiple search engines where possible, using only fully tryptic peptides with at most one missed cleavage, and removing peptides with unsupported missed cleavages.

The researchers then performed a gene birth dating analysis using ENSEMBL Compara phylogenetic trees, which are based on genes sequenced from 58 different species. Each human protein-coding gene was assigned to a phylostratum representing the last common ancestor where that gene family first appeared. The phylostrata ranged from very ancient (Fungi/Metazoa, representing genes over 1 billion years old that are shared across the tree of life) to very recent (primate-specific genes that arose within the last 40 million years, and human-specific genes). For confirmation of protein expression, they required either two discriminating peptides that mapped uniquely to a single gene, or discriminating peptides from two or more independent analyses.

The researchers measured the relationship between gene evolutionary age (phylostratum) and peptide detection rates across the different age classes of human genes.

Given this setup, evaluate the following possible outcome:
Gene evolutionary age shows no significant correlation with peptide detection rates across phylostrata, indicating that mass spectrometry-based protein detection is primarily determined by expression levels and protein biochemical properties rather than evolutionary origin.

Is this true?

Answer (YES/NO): NO